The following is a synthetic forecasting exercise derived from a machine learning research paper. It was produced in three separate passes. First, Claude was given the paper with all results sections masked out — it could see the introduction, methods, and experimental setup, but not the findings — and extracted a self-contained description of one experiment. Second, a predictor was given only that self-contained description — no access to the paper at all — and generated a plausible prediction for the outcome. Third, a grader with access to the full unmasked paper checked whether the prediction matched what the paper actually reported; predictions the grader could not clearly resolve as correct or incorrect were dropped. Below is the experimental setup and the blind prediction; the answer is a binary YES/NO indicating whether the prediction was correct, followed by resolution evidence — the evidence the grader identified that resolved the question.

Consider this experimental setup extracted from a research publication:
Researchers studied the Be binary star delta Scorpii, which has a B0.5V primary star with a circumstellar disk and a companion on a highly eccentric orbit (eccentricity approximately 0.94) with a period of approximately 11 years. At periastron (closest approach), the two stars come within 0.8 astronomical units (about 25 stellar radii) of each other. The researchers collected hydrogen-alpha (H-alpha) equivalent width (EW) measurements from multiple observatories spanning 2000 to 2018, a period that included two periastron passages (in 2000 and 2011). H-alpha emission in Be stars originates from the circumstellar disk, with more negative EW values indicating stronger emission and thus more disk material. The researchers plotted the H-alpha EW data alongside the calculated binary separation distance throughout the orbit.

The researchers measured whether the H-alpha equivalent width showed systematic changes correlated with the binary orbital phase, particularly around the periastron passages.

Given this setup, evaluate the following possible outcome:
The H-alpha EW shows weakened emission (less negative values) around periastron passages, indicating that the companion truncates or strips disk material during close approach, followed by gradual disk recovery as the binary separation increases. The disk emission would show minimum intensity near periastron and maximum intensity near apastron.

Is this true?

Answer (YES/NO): NO